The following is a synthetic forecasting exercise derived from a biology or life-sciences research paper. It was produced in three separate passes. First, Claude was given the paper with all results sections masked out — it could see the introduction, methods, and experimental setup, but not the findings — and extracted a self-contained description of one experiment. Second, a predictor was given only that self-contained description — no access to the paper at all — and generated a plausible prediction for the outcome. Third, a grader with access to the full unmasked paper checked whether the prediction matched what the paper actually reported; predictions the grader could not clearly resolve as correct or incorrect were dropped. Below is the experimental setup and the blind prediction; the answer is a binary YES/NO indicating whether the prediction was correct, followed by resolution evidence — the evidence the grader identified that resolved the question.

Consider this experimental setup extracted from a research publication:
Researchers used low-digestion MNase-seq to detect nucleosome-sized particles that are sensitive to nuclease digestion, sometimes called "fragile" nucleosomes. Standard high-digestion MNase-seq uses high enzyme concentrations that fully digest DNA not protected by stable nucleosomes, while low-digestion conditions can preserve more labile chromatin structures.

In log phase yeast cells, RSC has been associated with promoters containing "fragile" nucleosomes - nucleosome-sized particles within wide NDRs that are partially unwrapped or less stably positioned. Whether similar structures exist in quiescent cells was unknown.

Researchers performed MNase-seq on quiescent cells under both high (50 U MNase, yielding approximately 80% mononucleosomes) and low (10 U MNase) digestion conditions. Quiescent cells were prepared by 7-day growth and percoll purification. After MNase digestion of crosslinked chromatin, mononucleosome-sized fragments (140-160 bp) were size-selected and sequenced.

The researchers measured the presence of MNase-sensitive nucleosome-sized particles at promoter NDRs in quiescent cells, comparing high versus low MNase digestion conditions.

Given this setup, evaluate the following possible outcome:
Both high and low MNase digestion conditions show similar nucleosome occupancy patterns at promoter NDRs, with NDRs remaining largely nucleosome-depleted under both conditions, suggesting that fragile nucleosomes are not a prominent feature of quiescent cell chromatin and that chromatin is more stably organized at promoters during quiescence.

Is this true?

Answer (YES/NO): NO